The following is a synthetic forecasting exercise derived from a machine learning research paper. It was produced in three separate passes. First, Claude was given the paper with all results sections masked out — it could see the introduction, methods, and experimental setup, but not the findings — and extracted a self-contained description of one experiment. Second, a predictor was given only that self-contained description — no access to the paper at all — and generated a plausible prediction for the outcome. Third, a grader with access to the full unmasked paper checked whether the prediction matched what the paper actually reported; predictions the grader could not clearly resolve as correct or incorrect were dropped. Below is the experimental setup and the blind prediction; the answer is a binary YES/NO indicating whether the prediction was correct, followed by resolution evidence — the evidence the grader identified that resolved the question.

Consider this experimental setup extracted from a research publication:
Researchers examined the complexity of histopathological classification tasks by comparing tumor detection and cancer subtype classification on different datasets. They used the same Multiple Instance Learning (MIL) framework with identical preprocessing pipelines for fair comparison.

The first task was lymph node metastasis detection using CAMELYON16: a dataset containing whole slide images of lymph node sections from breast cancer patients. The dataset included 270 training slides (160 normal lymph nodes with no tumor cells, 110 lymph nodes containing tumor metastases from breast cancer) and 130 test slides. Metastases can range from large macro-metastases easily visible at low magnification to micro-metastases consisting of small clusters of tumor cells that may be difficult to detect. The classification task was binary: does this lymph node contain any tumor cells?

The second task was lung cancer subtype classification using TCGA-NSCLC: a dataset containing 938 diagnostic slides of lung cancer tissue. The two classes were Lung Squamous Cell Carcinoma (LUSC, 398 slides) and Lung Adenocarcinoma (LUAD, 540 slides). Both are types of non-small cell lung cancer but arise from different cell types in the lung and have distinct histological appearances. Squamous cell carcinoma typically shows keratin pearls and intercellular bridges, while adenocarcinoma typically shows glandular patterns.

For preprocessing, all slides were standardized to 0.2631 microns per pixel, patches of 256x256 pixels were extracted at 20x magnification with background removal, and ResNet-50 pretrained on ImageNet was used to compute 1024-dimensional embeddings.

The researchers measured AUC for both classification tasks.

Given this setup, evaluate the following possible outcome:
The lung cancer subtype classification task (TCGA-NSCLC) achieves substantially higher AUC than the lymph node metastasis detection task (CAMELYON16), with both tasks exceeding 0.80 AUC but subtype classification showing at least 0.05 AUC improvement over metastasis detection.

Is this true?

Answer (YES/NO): NO